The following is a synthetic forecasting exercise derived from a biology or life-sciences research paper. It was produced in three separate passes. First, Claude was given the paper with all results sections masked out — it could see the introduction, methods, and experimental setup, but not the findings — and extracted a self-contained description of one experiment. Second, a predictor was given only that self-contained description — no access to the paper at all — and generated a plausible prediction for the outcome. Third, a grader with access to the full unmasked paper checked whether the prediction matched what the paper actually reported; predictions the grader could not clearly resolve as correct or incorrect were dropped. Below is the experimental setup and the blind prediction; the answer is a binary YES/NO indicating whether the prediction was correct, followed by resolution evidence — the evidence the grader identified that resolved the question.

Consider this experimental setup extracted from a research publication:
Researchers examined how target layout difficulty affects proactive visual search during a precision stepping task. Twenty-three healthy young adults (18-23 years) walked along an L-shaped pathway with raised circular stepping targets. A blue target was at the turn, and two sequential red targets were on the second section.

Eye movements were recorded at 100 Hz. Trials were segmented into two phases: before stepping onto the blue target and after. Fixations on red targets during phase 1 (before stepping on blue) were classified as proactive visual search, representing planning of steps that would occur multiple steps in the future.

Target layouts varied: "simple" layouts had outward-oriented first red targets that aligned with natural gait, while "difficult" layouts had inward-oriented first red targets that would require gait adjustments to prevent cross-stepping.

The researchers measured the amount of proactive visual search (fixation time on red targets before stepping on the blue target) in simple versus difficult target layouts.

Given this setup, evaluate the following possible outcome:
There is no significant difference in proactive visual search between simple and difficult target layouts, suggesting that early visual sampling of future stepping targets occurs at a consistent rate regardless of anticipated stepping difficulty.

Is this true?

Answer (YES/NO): YES